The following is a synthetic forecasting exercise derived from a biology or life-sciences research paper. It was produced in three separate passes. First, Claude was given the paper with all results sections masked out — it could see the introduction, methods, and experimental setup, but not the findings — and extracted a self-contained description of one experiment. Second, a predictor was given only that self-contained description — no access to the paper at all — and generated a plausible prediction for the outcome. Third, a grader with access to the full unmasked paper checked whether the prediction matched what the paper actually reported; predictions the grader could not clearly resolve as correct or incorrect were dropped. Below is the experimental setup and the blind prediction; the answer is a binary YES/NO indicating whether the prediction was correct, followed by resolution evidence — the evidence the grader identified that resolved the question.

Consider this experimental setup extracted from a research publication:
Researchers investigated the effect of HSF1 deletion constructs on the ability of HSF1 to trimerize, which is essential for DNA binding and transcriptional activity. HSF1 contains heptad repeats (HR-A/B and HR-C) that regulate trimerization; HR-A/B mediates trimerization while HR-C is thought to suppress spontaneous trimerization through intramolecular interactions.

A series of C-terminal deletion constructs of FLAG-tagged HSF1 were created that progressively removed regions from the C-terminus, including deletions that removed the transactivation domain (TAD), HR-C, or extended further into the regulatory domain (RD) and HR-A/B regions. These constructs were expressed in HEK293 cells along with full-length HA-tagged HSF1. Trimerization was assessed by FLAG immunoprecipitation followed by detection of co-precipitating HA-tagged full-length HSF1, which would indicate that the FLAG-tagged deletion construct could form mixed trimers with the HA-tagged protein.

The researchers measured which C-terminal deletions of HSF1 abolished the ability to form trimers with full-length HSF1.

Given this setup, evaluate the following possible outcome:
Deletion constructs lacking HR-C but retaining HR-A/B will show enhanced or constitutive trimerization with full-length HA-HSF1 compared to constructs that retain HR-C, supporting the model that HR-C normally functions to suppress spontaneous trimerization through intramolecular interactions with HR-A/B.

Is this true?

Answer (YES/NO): YES